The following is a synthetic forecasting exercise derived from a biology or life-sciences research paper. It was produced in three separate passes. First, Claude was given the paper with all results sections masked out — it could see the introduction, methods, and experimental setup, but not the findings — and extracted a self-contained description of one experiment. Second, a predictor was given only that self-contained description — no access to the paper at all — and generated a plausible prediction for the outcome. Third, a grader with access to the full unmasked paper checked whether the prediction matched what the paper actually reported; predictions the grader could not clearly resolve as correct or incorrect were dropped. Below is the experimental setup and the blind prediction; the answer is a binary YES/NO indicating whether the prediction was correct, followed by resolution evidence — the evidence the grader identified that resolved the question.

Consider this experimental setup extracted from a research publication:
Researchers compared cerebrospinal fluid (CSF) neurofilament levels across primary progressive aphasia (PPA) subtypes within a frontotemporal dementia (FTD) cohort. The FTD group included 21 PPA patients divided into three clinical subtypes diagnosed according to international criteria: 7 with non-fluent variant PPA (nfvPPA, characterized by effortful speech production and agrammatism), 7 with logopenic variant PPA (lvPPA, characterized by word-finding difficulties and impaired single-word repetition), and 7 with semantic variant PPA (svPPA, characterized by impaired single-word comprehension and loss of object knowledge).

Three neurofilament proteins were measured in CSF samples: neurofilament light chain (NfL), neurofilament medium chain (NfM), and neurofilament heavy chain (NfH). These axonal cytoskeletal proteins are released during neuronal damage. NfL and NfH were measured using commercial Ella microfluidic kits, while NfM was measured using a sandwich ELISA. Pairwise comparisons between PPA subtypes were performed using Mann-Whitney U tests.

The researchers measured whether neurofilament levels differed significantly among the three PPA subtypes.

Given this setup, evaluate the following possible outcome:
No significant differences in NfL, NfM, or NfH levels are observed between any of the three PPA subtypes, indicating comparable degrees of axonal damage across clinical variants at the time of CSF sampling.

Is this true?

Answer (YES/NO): NO